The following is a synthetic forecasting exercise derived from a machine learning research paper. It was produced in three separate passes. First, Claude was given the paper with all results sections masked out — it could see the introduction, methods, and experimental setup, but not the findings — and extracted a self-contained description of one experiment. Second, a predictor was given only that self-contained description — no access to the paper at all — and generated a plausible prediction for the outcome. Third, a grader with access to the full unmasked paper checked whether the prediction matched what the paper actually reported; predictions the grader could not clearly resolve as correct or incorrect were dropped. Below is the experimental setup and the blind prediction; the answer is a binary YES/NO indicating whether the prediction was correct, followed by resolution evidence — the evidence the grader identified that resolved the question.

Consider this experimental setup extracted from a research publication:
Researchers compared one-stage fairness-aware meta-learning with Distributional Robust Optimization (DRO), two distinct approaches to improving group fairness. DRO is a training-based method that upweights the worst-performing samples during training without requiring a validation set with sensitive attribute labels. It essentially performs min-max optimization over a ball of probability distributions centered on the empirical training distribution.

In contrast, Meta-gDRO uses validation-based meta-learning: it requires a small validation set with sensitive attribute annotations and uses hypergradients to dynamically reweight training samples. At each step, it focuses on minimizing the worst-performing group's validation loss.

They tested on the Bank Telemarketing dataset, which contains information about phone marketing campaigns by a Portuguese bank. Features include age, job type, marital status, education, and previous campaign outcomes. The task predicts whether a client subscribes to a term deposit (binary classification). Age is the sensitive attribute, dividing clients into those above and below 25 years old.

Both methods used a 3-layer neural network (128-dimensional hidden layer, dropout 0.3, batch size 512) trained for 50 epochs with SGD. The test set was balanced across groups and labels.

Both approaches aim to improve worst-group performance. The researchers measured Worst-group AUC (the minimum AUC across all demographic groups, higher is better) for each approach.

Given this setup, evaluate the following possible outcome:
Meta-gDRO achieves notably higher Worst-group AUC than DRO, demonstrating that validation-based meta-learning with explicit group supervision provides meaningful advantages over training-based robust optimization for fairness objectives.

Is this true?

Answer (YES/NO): NO